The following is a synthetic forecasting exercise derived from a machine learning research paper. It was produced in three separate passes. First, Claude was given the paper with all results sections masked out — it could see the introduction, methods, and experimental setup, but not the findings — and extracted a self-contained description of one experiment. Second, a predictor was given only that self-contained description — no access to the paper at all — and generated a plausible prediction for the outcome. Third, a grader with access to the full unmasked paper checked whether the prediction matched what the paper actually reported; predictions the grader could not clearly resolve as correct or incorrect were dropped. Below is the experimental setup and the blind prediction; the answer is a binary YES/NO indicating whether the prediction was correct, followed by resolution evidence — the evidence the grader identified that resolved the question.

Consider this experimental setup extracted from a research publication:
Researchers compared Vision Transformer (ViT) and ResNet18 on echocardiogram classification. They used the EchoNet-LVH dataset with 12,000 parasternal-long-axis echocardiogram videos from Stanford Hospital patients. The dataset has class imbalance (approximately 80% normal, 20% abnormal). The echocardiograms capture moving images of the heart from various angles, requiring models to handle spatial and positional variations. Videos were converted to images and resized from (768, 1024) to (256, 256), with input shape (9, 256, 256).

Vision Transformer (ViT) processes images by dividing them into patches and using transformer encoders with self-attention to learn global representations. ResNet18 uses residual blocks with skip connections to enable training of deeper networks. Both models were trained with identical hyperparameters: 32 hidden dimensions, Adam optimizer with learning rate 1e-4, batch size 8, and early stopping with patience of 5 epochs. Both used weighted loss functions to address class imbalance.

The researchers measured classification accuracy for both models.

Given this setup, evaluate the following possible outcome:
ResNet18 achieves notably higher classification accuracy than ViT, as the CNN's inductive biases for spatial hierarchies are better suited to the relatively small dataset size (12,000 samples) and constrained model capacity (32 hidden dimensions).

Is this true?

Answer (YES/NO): YES